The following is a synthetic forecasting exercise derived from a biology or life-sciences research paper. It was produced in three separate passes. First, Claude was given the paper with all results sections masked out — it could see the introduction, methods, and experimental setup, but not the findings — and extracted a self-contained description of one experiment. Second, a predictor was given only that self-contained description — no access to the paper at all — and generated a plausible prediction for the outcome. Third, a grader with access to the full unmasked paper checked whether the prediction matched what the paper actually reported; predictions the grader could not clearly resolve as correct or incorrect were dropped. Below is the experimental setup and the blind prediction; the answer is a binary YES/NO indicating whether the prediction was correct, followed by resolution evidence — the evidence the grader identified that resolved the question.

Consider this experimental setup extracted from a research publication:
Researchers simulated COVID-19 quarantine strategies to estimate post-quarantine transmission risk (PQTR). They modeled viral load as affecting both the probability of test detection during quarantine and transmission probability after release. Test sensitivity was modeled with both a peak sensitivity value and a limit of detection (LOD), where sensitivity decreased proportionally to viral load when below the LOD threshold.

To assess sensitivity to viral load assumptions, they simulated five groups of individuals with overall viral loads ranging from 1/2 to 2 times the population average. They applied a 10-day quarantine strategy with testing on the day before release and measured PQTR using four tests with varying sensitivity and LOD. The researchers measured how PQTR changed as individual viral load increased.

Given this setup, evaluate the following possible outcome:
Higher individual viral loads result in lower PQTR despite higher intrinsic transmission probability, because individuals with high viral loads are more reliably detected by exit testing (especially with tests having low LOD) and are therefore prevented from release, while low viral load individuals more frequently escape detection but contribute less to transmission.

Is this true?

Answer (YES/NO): NO